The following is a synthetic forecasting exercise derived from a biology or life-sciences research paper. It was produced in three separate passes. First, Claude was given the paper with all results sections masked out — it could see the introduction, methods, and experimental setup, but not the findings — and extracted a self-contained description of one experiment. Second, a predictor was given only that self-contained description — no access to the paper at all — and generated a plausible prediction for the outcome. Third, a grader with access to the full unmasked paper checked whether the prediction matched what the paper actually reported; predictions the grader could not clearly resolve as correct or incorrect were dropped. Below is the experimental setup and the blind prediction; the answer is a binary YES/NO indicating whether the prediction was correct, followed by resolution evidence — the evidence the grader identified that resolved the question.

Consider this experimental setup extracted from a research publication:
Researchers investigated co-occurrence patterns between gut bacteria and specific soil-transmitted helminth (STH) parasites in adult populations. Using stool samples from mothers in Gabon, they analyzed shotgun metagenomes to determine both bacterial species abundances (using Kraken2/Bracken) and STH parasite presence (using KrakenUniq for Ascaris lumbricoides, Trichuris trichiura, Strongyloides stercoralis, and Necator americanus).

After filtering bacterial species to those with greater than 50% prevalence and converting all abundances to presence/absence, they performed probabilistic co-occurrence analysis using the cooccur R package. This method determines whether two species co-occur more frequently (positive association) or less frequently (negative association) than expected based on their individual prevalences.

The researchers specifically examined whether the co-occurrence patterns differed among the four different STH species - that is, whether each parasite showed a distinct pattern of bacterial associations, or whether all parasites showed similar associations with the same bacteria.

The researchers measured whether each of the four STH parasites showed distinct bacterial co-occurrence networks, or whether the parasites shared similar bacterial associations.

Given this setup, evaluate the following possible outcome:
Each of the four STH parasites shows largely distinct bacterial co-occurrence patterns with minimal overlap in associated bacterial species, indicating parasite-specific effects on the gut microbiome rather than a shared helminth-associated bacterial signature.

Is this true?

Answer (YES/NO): NO